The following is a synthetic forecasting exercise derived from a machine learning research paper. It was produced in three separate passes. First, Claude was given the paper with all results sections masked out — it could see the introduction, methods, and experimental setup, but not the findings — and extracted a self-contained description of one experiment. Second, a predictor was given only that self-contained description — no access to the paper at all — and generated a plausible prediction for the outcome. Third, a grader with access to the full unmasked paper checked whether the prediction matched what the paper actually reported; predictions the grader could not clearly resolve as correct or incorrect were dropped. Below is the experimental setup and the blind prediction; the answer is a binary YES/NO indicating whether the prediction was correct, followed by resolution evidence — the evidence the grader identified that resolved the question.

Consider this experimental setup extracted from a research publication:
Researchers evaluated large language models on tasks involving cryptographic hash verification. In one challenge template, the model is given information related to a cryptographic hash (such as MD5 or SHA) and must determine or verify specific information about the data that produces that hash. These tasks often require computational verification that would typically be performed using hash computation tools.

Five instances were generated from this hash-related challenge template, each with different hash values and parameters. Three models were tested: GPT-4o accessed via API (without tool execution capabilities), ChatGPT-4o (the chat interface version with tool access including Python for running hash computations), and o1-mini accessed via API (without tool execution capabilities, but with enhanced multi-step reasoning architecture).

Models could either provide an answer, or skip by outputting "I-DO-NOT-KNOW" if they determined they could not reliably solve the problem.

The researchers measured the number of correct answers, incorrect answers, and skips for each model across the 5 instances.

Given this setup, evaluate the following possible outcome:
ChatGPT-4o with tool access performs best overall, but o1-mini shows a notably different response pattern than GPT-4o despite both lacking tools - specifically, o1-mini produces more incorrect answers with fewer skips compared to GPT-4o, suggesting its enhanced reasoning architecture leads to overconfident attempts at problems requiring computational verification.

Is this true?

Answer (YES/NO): NO